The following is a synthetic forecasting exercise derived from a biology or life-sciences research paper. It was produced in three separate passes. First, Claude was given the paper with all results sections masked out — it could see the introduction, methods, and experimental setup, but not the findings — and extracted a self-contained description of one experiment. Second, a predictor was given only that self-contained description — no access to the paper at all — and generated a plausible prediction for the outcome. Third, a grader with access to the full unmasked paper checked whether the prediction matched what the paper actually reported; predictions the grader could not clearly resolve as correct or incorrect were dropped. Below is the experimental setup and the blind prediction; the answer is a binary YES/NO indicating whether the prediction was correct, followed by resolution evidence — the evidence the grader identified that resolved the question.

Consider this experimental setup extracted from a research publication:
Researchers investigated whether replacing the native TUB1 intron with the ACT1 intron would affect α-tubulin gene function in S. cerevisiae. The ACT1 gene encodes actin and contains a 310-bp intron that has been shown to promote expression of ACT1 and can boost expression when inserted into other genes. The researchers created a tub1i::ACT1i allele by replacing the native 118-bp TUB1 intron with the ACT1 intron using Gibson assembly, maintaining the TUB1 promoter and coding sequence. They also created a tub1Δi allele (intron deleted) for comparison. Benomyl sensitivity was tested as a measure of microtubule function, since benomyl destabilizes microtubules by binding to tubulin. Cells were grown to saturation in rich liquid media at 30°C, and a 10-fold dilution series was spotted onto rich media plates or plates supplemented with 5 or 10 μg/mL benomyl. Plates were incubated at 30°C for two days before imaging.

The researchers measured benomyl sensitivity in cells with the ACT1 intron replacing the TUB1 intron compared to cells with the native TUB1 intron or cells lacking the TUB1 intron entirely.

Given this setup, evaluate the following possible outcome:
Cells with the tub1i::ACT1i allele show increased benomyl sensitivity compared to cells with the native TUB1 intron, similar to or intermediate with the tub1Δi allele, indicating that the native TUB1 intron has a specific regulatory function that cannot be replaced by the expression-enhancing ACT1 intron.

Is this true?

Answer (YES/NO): NO